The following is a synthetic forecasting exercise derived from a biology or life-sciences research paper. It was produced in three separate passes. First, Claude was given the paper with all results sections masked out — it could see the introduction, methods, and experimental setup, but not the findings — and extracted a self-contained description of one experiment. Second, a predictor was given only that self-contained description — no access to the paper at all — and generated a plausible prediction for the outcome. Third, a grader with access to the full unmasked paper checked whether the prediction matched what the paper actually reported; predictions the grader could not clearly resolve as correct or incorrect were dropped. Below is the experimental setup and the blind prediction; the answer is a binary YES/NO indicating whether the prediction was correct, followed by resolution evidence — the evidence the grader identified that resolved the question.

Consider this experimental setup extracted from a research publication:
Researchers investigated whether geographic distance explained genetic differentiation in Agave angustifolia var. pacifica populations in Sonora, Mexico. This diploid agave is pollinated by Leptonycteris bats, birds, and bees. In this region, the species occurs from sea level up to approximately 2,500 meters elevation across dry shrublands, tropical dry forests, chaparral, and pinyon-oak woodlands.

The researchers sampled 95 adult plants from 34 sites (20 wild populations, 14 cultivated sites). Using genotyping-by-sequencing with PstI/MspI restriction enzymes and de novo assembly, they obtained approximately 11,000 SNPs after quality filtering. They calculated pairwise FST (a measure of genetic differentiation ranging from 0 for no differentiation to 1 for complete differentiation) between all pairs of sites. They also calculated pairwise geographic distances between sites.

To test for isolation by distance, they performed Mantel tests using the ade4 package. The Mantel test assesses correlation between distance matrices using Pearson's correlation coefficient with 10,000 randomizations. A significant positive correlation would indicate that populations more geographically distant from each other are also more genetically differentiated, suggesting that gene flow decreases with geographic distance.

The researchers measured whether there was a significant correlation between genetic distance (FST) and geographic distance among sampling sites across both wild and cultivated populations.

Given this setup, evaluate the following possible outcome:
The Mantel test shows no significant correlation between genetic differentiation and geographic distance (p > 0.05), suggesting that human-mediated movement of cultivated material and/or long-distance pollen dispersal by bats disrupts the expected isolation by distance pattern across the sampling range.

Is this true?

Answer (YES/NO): NO